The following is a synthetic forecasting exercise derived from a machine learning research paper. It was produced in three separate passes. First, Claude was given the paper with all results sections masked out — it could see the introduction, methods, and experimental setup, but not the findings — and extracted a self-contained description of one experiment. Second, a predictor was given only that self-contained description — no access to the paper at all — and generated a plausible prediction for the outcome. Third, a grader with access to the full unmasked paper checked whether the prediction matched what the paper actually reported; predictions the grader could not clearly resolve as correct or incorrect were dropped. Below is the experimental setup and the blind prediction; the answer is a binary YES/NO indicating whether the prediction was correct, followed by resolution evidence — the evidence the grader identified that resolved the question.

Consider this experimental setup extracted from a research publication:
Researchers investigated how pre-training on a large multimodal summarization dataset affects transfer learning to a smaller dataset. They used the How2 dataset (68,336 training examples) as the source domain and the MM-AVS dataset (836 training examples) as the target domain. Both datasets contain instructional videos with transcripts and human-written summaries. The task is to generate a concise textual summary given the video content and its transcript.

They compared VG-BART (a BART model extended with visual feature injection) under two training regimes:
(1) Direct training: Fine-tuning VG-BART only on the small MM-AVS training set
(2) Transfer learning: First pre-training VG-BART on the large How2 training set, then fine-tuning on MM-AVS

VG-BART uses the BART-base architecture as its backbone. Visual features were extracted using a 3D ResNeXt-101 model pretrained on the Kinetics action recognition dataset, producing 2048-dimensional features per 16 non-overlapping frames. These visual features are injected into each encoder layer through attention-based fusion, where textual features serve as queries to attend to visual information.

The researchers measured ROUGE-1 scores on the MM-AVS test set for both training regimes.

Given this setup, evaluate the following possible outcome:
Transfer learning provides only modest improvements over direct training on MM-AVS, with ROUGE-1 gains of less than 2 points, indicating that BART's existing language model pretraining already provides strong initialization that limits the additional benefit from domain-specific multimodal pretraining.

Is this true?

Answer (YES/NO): NO